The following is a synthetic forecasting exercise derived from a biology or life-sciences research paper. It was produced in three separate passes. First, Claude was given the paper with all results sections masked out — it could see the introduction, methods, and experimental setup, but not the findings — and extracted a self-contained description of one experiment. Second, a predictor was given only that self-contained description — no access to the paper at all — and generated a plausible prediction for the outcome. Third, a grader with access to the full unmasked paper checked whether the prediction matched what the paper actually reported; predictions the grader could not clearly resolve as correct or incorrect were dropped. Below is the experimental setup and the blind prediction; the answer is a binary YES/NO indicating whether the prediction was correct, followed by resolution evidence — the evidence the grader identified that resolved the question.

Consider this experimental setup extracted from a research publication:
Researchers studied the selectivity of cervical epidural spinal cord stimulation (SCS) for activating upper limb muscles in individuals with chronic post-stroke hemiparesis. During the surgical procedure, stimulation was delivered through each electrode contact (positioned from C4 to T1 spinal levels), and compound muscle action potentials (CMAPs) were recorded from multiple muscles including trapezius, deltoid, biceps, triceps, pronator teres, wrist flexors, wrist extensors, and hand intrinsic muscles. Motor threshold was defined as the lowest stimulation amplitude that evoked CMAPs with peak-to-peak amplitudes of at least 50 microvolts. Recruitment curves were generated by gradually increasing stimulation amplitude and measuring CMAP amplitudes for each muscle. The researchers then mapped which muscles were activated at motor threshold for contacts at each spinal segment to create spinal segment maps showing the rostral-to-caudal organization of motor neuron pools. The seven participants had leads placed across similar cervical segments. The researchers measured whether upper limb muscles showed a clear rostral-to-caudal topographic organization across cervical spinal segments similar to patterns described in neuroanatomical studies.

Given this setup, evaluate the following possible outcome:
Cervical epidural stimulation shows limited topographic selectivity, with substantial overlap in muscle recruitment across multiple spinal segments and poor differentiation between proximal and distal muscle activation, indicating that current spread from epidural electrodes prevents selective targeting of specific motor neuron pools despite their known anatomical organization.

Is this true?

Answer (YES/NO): NO